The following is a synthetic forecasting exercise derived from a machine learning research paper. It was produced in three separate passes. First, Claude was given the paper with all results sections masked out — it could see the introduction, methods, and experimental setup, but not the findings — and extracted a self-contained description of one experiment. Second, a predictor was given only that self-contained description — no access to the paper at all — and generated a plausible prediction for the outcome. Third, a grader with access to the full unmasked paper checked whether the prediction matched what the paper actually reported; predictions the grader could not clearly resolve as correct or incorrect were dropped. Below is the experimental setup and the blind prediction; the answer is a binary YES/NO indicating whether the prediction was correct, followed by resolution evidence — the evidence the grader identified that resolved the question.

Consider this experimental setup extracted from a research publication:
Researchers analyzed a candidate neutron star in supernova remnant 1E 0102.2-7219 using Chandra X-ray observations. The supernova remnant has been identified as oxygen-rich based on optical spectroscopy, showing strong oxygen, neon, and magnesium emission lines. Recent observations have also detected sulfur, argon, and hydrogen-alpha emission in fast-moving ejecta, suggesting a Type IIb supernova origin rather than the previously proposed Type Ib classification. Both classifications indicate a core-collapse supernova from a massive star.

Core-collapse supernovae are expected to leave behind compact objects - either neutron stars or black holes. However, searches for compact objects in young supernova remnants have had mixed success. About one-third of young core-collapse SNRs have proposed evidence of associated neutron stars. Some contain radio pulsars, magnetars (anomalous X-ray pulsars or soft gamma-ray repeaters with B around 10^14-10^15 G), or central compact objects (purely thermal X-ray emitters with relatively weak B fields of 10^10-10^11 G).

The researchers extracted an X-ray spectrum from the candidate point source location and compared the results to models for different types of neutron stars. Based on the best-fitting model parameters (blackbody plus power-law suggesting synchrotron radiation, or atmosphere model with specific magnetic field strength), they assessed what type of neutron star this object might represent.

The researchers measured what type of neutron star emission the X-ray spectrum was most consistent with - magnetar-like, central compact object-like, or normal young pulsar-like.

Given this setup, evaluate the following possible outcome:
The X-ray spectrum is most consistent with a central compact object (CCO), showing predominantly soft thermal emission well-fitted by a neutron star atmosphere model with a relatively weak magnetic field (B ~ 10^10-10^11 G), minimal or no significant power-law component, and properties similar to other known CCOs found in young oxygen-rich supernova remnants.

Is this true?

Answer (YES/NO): NO